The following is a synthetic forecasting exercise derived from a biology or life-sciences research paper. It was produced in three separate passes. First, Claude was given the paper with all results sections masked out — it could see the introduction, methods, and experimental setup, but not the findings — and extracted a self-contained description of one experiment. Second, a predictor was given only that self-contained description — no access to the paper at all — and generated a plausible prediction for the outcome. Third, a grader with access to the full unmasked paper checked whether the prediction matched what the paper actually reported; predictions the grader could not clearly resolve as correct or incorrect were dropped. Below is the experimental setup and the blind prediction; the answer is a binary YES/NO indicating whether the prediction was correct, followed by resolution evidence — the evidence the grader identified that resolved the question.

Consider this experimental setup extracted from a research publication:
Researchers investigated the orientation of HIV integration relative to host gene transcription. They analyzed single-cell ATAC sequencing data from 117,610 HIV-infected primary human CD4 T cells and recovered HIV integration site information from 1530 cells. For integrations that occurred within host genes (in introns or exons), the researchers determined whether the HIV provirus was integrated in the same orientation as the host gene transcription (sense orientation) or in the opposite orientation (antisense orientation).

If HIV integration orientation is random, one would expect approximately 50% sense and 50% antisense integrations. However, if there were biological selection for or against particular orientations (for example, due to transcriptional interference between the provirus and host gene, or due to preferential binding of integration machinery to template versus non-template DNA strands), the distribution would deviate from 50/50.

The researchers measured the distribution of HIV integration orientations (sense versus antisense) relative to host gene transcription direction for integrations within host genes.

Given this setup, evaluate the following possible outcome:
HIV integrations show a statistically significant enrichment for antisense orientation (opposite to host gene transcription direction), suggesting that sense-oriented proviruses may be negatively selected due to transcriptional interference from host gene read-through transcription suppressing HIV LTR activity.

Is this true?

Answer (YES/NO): NO